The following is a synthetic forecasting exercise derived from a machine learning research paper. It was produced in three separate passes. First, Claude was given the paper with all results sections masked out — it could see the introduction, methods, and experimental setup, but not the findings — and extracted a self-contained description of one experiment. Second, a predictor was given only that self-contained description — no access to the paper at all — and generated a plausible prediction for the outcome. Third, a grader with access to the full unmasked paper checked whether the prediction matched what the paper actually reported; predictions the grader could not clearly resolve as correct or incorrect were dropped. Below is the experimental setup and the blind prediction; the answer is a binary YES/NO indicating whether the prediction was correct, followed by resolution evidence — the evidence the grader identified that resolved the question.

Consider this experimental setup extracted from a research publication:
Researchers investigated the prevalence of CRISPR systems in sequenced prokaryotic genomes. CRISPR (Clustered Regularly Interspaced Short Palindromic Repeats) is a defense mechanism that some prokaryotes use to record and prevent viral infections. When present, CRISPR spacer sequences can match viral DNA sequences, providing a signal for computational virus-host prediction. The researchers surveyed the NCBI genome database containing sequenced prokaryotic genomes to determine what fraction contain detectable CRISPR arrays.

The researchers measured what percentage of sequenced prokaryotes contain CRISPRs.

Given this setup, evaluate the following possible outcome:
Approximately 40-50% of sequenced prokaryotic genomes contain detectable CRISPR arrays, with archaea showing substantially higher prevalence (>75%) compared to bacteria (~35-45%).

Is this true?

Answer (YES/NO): NO